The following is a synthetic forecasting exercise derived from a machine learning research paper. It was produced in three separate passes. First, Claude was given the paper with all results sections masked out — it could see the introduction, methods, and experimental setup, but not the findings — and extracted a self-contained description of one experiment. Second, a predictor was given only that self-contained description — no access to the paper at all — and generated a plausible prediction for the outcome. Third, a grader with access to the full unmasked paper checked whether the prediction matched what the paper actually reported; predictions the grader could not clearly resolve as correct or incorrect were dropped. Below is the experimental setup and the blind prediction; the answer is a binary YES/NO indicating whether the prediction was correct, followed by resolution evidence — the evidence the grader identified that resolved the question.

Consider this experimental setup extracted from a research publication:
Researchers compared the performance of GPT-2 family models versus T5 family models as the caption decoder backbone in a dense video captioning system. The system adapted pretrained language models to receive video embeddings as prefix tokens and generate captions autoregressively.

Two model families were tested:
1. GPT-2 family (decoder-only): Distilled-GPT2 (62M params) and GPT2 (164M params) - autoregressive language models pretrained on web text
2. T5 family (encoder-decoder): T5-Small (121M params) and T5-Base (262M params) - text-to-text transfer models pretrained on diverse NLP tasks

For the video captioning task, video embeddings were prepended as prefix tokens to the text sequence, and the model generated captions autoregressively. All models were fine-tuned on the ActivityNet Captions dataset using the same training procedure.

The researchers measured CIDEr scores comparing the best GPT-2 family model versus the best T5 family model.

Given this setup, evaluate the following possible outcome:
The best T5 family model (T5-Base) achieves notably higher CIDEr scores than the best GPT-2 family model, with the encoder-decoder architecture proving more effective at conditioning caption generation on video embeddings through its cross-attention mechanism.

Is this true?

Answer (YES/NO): NO